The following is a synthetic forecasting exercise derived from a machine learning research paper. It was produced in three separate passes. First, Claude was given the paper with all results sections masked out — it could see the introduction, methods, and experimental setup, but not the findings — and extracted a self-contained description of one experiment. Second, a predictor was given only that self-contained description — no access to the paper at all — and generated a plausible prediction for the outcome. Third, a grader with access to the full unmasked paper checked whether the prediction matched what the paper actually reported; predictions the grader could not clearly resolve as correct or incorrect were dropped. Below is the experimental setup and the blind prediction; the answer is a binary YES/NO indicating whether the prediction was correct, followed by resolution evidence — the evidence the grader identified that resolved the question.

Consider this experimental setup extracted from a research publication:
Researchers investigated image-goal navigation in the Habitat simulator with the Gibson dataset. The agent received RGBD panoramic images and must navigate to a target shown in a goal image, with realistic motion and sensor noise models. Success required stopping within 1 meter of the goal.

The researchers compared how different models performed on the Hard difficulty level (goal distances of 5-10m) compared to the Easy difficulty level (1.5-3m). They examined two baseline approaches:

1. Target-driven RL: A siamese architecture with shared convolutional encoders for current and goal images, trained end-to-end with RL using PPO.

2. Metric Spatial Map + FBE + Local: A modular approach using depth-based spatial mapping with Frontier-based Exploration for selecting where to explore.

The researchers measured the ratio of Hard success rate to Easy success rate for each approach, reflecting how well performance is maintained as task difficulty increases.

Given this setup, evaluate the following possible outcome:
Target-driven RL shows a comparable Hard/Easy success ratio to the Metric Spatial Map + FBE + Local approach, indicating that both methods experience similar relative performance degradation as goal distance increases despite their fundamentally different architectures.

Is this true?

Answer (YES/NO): NO